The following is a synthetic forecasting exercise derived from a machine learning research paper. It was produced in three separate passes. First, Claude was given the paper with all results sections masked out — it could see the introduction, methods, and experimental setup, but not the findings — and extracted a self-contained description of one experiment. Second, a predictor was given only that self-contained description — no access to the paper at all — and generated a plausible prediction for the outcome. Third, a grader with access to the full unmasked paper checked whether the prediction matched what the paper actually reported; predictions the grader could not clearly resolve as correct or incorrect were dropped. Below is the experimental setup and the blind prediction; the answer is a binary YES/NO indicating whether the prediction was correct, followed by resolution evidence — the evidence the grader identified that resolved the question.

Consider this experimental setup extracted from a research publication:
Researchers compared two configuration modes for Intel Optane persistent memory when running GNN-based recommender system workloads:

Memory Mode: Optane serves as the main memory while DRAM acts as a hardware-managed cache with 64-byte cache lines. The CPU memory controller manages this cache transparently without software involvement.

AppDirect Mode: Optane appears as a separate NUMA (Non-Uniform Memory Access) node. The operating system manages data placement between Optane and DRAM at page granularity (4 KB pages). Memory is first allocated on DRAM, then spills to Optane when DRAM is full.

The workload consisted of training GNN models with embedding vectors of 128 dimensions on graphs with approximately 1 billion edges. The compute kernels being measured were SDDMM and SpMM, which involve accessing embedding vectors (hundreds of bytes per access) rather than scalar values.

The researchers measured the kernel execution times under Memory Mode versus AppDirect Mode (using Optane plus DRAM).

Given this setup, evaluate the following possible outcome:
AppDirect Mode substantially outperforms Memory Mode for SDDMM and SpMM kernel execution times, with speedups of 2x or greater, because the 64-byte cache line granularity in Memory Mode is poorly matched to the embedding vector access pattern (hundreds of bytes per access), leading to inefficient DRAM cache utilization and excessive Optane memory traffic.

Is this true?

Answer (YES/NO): NO